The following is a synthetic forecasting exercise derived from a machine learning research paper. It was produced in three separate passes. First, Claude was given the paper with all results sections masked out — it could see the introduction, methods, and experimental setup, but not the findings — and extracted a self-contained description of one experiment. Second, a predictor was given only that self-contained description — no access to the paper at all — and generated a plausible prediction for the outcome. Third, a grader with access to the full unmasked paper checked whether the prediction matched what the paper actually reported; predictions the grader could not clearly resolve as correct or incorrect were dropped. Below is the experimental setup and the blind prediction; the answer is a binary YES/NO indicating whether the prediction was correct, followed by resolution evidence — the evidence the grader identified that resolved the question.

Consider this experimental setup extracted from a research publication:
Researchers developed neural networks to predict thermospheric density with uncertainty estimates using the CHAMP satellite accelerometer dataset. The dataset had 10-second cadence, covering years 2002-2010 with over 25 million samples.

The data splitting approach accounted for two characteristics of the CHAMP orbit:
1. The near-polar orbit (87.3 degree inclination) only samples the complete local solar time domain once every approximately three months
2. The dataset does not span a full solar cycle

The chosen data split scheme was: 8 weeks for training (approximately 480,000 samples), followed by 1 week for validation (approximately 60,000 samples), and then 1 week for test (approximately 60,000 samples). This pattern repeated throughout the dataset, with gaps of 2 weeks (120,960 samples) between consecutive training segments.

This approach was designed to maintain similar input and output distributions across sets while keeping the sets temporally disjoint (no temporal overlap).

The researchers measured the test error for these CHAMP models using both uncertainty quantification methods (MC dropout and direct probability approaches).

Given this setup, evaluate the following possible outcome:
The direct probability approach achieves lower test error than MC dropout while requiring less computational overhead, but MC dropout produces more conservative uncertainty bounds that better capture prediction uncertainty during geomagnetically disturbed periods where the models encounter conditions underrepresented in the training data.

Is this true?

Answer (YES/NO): NO